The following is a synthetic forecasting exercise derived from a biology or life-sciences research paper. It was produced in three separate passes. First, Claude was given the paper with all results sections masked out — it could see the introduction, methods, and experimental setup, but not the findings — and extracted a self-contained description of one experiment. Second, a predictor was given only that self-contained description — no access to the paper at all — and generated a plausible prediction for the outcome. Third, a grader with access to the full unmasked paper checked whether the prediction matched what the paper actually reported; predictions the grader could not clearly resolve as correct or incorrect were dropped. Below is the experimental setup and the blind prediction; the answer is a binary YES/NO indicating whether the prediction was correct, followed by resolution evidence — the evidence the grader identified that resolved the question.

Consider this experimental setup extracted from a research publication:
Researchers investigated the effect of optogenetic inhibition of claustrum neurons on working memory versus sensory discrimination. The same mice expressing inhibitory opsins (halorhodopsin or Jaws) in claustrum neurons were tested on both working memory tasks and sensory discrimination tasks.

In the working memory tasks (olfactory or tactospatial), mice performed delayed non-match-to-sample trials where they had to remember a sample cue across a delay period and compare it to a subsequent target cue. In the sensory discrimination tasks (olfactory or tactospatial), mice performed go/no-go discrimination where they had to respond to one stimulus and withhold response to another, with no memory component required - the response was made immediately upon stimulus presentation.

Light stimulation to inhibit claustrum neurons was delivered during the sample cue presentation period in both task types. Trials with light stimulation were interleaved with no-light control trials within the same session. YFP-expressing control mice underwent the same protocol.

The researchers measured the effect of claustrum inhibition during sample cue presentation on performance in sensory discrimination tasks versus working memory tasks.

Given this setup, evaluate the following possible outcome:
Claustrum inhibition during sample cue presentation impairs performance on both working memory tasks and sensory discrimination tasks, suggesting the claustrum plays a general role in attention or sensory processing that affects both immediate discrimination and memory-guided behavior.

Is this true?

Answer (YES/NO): NO